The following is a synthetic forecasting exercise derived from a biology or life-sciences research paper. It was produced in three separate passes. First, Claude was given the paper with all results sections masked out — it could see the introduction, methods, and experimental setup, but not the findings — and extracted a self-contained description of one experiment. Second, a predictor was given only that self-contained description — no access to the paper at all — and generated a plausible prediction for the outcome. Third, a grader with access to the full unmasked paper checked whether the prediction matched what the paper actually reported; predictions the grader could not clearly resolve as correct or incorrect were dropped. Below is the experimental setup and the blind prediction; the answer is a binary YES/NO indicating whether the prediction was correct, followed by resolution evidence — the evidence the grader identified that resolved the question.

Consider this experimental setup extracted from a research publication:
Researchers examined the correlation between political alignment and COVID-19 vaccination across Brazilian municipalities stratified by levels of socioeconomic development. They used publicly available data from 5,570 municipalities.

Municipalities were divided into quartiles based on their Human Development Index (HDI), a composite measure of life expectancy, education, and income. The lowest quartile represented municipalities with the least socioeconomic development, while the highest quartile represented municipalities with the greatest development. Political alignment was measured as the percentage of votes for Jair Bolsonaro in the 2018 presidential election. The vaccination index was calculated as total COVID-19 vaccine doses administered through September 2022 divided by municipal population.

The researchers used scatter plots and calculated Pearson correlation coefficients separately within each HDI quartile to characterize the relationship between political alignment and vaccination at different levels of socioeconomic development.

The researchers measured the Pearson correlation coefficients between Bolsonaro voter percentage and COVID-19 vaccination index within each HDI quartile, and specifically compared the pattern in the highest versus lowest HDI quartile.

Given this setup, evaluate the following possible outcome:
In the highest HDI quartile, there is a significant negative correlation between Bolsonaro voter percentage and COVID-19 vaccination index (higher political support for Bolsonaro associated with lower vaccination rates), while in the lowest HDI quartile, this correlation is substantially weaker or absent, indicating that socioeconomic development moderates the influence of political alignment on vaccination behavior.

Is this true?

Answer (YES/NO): NO